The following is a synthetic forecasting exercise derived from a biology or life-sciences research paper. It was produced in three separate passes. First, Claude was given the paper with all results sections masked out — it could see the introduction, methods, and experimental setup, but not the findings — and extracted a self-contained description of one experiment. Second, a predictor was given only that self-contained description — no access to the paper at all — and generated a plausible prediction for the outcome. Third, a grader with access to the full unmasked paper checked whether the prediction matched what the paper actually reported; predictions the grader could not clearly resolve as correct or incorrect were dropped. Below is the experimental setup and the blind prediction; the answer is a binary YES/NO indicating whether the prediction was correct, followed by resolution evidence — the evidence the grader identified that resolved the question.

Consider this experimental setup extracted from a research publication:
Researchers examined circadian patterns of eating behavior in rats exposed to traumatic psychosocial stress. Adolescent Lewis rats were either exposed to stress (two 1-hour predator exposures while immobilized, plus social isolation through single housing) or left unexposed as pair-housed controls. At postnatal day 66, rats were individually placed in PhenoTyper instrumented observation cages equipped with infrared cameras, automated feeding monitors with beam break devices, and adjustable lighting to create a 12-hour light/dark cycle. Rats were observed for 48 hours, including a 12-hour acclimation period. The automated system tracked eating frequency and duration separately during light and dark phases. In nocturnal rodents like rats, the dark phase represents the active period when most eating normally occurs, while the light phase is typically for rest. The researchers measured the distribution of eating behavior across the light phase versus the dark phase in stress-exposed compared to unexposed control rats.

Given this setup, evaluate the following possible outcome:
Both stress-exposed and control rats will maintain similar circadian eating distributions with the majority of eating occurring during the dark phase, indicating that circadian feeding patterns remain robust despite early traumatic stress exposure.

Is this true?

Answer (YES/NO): NO